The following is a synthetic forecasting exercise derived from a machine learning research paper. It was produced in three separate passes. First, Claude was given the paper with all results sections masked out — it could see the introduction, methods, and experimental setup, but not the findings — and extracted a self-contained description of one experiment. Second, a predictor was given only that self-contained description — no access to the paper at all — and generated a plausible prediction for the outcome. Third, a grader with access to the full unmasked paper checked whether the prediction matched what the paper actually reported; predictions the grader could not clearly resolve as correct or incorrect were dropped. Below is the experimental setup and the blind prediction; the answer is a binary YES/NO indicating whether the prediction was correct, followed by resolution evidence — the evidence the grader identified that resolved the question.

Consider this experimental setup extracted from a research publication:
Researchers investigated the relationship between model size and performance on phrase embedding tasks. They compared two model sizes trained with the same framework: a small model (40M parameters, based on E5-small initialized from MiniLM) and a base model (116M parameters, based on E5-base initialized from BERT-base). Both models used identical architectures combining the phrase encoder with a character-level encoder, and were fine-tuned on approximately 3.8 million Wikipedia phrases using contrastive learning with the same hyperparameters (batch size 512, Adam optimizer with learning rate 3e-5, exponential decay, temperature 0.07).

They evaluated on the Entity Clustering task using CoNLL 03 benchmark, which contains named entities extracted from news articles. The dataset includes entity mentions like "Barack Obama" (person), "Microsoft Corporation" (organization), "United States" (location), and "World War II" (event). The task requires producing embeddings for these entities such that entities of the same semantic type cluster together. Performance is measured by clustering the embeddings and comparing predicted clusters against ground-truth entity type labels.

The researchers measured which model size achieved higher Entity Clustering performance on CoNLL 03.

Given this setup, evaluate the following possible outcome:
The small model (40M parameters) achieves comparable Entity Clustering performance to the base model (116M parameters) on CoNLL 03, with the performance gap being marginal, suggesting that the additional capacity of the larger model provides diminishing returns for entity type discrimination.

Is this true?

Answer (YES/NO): NO